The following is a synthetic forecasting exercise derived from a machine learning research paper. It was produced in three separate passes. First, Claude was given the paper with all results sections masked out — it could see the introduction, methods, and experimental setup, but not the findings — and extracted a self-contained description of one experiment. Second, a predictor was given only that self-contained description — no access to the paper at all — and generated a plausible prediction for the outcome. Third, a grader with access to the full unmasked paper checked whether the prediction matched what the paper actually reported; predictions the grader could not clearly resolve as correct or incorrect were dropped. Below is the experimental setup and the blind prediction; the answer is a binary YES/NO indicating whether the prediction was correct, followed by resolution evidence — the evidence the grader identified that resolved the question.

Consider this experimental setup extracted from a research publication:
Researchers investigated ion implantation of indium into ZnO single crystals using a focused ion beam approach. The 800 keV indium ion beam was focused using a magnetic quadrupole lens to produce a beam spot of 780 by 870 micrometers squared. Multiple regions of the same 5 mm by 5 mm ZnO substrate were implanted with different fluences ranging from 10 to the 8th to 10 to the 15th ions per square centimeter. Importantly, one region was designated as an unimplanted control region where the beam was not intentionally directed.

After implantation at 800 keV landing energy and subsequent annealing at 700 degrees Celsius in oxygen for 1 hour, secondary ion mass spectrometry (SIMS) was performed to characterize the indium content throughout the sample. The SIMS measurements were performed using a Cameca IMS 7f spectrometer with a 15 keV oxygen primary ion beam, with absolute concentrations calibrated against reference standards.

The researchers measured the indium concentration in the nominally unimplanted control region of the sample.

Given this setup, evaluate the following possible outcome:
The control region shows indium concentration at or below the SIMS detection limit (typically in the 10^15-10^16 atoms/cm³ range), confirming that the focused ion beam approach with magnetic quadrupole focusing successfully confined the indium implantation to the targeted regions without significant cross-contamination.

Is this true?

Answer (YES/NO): NO